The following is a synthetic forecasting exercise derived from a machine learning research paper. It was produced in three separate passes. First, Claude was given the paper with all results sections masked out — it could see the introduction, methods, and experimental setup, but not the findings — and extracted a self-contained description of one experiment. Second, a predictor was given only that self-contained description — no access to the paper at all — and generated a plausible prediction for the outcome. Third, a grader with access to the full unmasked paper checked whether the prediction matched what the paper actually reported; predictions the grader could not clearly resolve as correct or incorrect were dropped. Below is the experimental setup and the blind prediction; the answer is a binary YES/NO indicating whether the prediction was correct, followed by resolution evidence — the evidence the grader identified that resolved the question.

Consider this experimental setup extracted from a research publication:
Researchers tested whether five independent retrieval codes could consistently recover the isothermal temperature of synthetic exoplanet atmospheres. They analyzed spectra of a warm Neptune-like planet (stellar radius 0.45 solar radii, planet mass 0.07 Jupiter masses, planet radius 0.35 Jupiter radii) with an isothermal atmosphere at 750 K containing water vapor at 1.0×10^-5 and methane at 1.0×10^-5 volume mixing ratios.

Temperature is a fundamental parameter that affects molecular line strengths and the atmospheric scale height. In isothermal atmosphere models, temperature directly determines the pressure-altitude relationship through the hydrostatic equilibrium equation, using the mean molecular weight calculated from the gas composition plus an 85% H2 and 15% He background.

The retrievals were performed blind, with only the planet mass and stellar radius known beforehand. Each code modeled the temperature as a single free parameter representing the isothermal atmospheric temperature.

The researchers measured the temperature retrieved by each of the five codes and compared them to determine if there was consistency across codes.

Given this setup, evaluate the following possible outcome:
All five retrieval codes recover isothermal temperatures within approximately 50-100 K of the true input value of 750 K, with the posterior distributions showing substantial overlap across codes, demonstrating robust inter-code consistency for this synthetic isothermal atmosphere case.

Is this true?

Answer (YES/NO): NO